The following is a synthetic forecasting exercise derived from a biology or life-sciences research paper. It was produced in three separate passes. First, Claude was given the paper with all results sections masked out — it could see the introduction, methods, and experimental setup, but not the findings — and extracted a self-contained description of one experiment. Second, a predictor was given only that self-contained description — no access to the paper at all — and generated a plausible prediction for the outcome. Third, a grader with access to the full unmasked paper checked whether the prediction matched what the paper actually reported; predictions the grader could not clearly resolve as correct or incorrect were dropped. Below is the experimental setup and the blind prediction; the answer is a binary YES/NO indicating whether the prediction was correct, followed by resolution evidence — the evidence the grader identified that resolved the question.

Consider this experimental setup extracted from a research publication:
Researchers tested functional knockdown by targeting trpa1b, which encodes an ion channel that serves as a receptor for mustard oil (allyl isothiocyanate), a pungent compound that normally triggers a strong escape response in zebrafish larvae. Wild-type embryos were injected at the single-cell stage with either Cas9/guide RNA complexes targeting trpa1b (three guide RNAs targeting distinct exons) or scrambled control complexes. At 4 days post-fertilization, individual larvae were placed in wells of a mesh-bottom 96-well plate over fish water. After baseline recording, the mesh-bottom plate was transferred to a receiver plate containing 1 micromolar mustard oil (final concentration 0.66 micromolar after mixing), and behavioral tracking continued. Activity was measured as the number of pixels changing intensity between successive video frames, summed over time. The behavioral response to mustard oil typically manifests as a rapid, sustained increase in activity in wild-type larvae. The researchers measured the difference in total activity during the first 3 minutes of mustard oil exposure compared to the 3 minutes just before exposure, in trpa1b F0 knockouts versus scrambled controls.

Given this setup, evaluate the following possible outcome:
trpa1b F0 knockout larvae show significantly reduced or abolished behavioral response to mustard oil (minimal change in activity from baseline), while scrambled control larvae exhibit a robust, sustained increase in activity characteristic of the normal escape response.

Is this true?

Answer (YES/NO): YES